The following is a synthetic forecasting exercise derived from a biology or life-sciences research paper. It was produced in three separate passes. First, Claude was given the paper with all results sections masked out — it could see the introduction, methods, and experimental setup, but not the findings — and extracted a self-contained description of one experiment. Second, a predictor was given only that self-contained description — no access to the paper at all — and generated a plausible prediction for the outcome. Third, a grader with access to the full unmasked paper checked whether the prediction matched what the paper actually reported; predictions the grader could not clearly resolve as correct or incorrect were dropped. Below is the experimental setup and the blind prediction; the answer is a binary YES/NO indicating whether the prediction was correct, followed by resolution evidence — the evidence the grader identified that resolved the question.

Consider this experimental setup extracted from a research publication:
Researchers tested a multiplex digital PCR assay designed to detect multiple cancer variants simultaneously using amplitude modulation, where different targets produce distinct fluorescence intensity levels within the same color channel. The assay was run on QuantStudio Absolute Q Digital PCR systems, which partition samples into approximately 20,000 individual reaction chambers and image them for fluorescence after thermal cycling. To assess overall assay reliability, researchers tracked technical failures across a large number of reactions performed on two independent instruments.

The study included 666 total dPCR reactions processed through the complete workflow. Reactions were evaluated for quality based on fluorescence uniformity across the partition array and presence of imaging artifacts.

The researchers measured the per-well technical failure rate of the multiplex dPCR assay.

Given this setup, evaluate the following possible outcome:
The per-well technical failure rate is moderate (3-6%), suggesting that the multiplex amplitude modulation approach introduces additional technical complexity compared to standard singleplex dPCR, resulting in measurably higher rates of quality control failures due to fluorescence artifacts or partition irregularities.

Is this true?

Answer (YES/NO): YES